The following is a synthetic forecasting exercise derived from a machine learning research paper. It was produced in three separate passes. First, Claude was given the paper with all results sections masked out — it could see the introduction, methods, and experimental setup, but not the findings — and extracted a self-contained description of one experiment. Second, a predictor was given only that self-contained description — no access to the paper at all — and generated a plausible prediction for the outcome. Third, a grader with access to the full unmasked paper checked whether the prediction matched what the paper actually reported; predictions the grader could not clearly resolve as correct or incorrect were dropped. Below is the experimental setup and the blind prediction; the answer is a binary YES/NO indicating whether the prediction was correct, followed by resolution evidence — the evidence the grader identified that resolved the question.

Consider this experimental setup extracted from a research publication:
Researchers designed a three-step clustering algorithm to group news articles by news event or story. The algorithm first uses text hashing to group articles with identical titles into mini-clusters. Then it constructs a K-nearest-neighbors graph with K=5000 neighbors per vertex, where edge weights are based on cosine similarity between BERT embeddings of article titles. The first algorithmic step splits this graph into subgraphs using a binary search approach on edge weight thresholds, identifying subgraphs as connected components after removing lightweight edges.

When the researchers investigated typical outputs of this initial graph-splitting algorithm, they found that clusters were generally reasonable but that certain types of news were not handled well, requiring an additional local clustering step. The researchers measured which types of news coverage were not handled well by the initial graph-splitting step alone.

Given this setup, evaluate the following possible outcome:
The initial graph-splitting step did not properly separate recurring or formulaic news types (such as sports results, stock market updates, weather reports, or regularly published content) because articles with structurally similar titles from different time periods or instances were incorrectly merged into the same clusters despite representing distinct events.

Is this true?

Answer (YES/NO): NO